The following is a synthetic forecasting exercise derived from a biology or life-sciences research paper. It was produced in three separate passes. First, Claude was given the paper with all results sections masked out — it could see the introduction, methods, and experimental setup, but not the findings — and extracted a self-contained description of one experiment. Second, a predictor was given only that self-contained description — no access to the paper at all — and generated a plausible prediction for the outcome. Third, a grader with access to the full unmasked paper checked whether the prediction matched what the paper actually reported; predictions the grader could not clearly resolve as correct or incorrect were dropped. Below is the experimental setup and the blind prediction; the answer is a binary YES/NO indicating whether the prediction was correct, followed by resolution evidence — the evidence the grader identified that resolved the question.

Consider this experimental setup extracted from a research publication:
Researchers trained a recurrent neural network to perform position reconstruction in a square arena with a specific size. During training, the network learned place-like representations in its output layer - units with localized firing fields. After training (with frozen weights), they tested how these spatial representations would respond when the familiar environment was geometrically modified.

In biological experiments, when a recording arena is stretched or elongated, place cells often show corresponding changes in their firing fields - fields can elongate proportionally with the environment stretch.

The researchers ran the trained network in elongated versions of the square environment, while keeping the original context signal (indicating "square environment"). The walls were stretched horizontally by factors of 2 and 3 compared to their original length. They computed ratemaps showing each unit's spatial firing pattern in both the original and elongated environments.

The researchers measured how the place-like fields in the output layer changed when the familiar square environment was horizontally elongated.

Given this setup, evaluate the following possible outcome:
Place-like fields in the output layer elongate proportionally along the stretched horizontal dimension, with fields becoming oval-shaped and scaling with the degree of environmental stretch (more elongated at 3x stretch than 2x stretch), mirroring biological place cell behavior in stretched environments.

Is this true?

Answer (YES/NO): YES